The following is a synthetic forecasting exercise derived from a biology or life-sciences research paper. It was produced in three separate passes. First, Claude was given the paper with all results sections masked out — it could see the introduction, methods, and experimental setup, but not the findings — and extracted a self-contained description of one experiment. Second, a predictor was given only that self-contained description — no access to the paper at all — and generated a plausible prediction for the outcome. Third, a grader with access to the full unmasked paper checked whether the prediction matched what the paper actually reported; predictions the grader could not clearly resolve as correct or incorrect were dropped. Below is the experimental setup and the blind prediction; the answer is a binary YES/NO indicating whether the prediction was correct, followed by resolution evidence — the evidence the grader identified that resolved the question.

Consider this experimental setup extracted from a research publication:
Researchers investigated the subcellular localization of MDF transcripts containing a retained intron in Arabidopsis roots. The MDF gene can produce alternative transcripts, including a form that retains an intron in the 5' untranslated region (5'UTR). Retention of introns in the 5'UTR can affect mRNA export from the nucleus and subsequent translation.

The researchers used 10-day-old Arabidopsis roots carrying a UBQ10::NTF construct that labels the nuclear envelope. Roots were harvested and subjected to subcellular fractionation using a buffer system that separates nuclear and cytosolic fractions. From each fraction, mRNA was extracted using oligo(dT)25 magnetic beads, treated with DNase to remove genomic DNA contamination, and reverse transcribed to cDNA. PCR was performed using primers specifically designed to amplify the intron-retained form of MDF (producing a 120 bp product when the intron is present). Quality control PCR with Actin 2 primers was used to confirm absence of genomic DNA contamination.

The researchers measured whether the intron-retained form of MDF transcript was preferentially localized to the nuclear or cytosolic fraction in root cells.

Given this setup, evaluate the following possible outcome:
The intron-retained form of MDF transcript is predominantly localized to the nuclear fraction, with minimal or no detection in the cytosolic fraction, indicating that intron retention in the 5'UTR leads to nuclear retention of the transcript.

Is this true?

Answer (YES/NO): NO